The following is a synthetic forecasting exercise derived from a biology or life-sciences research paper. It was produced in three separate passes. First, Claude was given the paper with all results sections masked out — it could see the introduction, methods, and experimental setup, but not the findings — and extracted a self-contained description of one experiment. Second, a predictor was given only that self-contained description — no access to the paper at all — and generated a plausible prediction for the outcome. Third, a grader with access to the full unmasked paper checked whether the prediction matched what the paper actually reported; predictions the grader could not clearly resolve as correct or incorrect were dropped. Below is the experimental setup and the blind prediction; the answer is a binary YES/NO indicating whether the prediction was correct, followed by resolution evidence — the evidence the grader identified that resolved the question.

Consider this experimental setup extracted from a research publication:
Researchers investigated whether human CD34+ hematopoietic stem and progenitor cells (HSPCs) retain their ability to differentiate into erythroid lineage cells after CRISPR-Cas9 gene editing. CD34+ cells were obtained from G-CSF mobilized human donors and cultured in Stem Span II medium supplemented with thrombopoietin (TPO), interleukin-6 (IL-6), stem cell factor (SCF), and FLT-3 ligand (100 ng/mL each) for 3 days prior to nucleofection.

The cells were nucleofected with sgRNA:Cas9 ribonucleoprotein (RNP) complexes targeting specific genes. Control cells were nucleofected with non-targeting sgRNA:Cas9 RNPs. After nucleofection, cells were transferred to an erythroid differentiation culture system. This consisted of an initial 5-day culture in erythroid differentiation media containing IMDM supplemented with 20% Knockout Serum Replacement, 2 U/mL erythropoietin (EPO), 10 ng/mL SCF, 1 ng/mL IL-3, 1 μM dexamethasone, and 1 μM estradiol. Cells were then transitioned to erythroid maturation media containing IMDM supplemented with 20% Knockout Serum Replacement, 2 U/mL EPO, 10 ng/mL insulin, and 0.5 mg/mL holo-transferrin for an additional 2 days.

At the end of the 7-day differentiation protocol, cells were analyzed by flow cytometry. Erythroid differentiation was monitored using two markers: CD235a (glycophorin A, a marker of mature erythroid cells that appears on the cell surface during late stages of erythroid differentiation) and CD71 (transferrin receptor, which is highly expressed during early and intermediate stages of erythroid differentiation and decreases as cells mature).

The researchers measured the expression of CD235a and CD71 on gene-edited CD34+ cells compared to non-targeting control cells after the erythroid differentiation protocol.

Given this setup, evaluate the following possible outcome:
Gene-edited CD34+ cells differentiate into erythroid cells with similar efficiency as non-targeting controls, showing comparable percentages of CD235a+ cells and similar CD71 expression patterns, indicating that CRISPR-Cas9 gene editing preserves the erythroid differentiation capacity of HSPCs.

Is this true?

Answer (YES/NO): NO